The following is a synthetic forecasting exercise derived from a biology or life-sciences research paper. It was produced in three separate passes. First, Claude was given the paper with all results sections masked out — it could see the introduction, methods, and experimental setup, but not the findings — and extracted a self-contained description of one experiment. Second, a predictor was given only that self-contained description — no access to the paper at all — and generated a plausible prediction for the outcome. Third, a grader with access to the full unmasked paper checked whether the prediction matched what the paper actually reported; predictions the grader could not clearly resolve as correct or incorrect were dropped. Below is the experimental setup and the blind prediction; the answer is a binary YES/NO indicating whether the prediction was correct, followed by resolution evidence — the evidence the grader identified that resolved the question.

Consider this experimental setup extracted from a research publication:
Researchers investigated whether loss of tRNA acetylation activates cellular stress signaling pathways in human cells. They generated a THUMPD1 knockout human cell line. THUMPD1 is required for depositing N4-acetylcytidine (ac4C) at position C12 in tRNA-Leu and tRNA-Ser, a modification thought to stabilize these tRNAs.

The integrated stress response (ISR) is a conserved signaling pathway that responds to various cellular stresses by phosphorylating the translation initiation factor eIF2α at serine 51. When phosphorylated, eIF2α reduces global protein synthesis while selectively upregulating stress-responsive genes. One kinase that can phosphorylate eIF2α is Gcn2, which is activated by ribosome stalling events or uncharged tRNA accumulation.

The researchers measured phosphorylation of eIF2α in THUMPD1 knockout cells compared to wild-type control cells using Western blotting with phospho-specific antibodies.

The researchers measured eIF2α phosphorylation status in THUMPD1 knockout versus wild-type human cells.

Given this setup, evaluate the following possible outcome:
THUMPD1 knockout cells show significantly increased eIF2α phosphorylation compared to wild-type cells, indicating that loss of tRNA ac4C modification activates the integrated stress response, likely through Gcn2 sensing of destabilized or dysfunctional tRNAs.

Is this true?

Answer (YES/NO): NO